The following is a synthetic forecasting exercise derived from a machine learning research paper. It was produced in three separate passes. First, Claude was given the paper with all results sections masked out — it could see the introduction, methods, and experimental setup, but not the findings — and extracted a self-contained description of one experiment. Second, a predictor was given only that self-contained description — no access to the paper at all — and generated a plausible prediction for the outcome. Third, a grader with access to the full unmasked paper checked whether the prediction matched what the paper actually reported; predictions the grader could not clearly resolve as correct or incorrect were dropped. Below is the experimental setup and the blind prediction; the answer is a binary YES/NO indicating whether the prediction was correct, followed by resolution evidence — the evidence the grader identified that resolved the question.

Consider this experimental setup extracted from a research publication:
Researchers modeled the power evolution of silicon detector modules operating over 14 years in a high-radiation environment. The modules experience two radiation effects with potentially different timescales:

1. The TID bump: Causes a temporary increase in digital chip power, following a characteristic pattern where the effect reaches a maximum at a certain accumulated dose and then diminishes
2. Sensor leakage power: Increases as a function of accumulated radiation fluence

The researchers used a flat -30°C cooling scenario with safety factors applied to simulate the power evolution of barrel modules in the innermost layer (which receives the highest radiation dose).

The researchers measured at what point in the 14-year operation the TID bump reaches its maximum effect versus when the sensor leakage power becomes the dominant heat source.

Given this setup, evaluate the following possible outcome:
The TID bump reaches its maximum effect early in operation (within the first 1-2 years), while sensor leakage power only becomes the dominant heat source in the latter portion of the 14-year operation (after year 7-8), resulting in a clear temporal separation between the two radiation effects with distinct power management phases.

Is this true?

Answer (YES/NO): NO